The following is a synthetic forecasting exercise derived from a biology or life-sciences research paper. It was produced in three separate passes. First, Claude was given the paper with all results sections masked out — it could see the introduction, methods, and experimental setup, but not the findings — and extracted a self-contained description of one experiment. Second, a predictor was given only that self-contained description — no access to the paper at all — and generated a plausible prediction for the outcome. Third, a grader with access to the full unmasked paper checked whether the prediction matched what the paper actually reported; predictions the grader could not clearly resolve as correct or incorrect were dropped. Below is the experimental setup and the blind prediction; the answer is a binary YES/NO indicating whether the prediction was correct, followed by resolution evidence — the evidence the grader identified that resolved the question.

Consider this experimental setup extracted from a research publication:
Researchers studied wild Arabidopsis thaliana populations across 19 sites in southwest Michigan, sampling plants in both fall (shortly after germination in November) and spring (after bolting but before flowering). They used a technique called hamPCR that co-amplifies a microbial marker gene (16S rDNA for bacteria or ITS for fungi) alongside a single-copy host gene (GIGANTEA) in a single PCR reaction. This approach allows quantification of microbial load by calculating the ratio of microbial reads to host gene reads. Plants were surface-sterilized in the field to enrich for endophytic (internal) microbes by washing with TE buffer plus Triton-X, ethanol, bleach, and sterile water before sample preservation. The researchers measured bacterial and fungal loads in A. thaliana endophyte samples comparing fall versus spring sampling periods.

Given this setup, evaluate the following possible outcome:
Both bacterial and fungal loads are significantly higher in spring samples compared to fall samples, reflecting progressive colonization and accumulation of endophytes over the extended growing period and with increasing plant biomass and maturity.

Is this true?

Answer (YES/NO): YES